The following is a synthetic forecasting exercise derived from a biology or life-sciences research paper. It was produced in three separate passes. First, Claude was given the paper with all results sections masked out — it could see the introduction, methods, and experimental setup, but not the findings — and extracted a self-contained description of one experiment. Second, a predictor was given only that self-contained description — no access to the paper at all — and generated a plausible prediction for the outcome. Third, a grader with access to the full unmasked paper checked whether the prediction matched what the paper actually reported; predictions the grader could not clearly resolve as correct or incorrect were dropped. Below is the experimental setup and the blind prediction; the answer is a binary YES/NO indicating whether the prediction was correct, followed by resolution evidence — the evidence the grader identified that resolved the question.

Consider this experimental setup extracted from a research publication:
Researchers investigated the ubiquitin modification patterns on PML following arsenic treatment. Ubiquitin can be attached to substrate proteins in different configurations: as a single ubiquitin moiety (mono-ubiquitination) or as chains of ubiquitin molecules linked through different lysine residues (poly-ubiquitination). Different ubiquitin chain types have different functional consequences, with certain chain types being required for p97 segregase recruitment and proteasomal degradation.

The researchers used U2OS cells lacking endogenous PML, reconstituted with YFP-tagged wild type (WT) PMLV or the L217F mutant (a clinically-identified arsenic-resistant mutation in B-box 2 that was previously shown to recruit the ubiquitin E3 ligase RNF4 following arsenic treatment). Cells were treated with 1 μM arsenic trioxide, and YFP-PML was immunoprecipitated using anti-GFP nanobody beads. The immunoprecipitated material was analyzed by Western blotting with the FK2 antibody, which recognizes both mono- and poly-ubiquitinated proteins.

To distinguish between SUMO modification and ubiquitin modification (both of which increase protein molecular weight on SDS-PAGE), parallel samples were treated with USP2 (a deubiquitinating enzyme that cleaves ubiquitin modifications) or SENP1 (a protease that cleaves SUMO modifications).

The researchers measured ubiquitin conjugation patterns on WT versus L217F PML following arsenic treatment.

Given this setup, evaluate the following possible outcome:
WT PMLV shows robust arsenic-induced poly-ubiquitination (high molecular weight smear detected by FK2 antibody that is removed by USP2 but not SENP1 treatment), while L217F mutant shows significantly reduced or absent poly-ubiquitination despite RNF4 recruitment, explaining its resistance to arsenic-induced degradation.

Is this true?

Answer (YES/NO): NO